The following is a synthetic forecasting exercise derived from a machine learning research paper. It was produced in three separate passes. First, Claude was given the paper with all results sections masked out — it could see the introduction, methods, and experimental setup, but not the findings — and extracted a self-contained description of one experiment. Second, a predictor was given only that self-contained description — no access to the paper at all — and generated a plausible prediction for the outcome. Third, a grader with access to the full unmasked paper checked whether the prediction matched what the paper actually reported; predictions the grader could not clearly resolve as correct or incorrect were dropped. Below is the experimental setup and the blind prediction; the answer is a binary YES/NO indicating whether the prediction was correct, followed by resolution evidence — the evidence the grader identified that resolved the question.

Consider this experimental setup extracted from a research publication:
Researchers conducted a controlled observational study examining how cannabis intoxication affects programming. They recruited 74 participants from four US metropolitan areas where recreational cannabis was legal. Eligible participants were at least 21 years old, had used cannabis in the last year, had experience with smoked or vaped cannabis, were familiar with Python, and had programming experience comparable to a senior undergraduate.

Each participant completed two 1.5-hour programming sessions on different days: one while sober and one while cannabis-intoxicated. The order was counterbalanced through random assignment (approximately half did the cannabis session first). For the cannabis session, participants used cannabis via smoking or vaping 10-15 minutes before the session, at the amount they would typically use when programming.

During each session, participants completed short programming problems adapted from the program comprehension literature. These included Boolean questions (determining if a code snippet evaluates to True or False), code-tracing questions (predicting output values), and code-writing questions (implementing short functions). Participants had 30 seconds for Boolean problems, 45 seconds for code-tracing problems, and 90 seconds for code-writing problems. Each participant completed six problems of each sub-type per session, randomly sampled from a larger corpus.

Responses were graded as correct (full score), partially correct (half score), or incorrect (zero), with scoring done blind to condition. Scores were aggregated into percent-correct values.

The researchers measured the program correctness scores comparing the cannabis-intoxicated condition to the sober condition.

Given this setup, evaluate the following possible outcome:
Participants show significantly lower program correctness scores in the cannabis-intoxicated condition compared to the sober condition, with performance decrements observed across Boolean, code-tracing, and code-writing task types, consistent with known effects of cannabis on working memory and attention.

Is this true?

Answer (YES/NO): NO